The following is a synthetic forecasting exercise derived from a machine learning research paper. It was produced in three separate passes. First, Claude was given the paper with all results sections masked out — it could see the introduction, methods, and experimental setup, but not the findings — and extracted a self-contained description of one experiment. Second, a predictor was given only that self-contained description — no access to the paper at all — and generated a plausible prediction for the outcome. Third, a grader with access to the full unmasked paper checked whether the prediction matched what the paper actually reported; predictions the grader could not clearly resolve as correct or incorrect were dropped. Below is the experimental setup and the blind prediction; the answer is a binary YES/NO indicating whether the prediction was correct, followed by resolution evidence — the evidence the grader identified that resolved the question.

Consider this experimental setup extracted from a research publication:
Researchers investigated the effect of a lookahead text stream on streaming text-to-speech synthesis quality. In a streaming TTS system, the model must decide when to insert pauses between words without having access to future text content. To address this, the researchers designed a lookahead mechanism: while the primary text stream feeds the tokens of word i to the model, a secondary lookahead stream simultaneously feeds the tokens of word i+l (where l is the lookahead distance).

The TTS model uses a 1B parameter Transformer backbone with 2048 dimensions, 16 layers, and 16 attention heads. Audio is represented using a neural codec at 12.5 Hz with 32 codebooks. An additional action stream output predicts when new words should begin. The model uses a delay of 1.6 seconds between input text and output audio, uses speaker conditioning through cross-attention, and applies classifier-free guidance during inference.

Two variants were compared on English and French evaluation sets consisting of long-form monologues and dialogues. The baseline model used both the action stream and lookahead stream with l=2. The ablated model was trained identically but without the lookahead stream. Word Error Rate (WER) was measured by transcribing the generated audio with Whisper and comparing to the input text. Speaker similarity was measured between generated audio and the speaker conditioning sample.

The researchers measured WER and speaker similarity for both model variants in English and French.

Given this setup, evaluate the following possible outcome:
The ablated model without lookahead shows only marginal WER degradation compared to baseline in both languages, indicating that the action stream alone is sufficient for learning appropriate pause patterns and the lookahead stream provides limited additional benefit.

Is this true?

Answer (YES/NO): NO